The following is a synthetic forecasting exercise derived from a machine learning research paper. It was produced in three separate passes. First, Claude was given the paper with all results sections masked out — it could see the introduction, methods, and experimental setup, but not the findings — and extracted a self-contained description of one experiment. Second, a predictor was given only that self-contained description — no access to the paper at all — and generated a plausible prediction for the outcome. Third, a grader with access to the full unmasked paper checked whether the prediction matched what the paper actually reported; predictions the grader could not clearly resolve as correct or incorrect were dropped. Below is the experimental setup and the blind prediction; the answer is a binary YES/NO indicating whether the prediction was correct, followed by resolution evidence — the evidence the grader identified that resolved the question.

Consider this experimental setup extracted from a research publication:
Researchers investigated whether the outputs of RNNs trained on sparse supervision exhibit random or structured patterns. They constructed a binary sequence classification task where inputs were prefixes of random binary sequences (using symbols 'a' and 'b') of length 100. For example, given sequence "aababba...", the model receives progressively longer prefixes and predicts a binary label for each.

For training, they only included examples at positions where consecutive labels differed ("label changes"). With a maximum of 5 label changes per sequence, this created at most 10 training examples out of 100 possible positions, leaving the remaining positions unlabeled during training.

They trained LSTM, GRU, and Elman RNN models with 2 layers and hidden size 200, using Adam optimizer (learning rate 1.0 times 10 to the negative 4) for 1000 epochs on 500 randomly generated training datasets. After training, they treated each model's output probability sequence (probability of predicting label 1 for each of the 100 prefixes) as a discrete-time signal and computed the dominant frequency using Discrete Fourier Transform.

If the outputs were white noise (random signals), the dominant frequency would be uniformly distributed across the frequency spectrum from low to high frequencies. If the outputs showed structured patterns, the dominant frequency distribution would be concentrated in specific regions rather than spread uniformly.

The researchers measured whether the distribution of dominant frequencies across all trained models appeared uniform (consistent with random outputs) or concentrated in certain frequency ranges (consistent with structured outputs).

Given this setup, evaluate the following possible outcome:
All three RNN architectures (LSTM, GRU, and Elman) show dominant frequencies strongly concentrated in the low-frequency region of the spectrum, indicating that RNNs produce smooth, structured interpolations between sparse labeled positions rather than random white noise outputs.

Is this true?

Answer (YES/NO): NO